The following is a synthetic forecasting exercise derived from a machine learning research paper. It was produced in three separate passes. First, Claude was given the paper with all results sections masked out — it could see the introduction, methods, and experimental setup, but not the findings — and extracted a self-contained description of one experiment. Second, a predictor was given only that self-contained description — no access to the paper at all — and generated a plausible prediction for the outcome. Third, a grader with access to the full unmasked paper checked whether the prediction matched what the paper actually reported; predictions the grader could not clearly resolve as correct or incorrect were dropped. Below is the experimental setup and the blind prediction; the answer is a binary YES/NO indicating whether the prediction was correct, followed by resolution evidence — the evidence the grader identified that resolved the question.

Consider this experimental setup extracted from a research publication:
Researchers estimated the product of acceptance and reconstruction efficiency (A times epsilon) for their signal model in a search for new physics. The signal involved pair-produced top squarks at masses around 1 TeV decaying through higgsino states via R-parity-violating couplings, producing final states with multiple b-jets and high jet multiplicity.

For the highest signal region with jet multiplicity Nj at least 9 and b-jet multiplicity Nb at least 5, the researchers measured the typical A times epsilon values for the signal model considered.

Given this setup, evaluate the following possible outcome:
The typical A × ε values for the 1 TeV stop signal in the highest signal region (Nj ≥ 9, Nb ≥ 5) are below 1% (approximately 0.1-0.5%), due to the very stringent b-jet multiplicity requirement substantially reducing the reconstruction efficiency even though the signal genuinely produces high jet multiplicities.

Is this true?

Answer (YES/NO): NO